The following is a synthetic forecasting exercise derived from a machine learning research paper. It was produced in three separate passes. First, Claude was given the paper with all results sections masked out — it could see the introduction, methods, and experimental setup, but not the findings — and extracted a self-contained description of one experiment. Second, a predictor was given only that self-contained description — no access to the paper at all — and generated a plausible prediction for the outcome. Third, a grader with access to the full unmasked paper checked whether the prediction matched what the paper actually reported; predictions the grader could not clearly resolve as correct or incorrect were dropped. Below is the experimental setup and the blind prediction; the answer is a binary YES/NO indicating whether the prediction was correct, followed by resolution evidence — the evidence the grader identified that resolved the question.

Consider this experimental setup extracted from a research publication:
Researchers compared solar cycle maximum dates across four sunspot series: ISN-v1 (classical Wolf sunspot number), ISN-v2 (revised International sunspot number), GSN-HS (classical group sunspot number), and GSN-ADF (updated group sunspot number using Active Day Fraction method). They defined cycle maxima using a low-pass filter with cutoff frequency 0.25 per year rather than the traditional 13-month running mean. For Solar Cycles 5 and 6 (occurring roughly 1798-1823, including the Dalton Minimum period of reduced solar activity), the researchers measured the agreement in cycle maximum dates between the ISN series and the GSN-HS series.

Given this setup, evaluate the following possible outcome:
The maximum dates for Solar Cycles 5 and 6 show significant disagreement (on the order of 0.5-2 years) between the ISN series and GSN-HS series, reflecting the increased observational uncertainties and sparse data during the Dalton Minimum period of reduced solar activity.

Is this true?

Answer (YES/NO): YES